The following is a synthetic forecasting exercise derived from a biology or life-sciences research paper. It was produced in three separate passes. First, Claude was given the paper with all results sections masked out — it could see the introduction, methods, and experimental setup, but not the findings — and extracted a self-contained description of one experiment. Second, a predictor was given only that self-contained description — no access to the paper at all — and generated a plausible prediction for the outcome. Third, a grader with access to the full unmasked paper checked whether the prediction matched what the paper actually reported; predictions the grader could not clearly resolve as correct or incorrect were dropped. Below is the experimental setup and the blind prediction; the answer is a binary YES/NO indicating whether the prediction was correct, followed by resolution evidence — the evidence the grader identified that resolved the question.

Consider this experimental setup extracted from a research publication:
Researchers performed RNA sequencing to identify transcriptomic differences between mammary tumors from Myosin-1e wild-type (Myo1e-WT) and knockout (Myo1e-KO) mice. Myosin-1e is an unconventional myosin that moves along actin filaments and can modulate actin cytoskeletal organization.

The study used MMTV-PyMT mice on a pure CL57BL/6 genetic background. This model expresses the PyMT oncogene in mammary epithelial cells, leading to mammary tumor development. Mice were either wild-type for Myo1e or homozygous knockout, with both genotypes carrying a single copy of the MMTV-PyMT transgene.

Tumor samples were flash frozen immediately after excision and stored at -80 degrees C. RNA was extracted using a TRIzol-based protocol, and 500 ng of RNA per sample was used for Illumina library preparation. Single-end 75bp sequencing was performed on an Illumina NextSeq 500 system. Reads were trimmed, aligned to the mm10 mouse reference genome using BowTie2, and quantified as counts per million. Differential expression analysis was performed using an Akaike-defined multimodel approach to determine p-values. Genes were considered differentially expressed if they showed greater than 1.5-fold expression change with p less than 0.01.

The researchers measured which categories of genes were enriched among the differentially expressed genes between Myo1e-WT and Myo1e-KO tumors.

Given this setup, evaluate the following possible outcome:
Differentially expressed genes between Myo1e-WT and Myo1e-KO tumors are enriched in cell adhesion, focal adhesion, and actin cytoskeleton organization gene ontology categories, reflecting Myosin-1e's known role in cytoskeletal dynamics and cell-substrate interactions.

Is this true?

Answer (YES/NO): NO